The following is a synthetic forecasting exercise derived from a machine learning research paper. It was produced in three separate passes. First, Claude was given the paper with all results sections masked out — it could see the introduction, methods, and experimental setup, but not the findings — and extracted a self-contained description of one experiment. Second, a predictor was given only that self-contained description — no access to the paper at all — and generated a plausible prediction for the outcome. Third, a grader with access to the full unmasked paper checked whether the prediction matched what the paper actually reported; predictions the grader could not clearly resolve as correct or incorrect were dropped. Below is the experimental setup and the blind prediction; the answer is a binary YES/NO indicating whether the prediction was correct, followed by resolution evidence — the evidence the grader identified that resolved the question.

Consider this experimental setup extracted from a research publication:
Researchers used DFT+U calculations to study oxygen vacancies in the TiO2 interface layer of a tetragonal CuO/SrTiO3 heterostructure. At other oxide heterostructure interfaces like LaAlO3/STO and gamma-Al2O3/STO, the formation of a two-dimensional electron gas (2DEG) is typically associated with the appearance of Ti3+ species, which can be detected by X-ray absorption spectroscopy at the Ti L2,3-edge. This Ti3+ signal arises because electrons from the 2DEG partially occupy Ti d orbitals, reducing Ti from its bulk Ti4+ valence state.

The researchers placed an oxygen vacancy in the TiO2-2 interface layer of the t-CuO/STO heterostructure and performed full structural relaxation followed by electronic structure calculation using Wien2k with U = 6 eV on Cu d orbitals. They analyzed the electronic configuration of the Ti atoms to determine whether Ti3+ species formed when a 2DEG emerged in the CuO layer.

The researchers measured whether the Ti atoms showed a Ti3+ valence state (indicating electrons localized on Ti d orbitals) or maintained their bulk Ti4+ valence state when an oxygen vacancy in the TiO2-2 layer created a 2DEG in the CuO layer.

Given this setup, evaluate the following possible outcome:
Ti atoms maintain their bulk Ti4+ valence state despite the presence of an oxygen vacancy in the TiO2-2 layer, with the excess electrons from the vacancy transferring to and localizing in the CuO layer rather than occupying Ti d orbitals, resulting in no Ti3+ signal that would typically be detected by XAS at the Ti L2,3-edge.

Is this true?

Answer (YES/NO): YES